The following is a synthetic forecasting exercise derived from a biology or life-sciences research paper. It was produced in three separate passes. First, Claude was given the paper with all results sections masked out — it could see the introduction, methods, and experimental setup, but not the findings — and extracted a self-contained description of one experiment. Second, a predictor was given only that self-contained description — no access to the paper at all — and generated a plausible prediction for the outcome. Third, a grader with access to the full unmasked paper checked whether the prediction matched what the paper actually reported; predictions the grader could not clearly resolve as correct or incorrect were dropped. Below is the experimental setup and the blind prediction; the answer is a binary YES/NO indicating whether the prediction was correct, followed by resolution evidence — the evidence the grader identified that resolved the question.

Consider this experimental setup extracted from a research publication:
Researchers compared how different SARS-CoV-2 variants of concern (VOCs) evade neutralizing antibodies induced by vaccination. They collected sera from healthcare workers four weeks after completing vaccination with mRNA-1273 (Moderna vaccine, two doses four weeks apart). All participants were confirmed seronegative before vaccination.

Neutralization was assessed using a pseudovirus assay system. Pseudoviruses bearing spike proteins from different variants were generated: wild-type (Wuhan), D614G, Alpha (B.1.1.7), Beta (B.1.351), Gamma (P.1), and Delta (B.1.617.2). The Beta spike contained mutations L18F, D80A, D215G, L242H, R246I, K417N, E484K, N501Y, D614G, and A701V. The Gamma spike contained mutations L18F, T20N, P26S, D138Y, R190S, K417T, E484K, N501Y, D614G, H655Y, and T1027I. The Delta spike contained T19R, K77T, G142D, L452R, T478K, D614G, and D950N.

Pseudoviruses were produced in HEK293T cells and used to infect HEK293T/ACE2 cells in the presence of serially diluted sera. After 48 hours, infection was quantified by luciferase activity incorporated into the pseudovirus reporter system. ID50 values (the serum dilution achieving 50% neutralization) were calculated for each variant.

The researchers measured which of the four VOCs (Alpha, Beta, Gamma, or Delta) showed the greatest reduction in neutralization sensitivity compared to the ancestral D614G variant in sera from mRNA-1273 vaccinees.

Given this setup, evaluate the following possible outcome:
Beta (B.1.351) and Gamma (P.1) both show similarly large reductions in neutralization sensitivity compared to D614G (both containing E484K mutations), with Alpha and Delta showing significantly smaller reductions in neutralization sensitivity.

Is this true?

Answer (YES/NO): NO